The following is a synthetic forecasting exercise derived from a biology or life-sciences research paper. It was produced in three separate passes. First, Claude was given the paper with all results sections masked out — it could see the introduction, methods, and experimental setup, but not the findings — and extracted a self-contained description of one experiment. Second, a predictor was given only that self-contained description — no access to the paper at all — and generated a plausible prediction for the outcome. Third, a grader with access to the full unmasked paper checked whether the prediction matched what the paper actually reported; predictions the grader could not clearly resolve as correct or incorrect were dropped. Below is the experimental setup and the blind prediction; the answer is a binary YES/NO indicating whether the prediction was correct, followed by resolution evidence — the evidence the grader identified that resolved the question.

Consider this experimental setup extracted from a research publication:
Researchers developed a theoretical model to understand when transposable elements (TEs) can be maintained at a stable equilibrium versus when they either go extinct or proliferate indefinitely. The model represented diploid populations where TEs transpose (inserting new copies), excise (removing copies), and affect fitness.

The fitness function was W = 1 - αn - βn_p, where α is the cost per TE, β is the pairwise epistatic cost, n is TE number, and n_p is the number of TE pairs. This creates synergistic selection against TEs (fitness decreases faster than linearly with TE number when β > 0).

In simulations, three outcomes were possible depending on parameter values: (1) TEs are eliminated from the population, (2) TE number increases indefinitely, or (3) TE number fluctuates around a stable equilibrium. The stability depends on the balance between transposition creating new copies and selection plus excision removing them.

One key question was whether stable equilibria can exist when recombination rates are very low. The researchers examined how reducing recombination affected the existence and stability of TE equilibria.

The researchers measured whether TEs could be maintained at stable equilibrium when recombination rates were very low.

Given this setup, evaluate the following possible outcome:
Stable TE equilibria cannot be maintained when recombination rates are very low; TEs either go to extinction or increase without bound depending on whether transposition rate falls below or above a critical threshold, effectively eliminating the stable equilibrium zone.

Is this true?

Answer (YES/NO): NO